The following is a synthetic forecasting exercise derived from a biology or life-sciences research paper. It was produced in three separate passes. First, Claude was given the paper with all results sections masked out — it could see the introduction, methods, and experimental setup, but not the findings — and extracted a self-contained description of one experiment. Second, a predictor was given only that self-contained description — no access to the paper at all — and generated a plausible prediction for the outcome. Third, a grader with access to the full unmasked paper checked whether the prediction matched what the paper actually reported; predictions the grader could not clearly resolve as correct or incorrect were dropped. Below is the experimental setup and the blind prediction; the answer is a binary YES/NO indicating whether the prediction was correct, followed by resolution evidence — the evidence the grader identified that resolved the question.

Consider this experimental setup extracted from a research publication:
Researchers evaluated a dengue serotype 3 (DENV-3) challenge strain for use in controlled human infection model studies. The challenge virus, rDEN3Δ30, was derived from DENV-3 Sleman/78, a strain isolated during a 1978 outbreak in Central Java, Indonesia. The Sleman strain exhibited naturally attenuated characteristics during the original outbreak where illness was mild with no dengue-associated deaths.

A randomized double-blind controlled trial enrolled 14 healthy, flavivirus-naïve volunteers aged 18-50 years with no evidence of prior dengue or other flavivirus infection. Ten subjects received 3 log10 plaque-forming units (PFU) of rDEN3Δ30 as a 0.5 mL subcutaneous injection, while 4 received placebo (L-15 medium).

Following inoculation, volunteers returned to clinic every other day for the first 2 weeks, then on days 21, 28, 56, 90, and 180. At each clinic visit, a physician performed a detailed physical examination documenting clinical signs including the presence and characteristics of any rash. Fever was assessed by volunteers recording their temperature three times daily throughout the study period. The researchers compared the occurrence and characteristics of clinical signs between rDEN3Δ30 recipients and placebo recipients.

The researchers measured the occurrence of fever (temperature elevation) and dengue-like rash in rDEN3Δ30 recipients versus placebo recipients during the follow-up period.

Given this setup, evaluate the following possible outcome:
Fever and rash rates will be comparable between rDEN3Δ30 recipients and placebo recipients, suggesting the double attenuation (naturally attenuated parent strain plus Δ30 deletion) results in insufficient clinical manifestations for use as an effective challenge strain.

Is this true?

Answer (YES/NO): NO